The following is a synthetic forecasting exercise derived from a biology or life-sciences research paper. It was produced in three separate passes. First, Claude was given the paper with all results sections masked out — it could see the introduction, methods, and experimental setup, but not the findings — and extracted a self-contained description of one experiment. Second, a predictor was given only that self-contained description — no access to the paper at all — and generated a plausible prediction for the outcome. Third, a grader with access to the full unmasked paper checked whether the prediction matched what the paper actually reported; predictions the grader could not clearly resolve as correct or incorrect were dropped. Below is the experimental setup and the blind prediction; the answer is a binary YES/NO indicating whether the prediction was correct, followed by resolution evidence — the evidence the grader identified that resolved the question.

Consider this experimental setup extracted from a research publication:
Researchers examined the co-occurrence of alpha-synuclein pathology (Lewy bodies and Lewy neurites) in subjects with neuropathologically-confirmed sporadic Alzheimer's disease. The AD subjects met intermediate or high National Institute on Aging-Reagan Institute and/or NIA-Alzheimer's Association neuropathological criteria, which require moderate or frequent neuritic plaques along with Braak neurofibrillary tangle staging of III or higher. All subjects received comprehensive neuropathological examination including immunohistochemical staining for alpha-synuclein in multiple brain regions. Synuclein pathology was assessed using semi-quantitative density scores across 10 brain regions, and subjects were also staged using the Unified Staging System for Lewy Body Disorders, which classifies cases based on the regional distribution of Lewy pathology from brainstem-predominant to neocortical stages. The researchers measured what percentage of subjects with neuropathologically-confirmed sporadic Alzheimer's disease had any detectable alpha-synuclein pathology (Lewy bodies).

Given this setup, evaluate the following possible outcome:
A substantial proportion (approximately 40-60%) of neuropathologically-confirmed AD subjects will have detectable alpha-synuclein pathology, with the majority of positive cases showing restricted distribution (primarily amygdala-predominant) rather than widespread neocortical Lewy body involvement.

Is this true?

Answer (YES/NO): NO